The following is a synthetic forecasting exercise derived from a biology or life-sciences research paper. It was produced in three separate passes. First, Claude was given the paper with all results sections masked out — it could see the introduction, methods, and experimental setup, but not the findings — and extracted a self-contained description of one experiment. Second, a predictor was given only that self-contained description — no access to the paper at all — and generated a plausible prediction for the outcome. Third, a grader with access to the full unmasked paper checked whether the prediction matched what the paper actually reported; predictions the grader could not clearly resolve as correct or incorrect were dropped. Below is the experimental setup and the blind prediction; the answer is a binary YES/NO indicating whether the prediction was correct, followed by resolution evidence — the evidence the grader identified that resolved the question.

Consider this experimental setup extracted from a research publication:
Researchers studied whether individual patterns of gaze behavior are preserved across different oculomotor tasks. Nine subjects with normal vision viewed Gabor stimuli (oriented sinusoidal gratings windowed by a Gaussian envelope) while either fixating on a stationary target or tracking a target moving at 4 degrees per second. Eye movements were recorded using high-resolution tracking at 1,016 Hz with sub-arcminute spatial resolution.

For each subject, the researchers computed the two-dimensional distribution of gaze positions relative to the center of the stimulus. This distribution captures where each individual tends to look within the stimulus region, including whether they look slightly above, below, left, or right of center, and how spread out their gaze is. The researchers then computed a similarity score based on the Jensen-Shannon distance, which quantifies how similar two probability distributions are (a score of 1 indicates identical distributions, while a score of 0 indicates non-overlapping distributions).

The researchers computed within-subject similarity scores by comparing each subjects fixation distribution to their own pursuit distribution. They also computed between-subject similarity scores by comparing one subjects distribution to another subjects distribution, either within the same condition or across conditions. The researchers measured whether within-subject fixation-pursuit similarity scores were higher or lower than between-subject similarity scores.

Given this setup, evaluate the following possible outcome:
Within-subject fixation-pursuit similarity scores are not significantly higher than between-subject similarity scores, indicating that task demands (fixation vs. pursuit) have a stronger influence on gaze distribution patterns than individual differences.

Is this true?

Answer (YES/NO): NO